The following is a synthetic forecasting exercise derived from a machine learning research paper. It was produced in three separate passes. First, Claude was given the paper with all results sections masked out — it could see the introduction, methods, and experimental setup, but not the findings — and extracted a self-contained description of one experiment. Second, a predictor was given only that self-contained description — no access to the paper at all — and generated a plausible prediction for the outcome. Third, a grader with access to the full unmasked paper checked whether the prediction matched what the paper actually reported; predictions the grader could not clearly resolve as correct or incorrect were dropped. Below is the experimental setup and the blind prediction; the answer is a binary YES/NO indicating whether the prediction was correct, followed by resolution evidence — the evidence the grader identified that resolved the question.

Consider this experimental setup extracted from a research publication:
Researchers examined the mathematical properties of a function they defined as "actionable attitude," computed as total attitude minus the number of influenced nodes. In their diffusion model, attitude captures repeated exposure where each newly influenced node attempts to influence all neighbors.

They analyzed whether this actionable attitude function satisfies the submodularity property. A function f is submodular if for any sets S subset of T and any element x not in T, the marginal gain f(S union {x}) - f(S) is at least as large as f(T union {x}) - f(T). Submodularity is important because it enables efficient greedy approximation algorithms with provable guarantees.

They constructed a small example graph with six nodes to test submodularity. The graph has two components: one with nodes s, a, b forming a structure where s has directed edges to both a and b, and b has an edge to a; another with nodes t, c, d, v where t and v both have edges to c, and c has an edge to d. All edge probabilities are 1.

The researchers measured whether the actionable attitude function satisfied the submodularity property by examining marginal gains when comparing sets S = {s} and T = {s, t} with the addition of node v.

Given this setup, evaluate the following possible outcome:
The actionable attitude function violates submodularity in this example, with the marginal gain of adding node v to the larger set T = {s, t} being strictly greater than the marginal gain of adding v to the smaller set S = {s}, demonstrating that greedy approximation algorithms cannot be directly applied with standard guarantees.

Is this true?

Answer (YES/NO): YES